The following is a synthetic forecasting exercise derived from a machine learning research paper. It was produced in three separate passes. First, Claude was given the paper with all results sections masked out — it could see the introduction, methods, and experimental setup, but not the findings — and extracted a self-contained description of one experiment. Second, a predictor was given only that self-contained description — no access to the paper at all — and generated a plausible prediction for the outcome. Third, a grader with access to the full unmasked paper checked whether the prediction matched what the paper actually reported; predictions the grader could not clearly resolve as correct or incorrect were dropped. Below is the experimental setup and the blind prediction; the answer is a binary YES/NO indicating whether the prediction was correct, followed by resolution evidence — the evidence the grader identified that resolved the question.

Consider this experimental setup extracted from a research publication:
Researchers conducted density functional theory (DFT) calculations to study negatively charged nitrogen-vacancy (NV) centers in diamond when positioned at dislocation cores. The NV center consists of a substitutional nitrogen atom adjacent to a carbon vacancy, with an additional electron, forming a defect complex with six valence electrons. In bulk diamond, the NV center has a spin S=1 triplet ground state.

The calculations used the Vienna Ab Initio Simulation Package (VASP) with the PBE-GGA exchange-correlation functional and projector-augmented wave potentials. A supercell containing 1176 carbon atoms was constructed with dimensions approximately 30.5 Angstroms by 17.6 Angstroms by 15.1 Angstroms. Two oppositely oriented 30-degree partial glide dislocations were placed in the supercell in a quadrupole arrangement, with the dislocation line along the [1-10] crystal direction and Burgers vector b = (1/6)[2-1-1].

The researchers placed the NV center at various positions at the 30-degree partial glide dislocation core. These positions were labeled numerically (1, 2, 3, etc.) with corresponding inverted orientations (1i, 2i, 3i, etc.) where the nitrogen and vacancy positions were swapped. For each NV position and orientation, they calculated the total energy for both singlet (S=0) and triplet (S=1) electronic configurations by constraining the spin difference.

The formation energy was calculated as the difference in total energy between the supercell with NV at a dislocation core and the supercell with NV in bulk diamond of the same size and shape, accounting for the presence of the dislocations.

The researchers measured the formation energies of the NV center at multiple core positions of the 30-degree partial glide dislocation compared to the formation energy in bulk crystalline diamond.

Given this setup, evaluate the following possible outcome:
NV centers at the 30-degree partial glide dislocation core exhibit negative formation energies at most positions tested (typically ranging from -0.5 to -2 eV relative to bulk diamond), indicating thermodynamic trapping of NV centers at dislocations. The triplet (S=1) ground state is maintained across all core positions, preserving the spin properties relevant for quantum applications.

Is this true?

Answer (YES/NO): NO